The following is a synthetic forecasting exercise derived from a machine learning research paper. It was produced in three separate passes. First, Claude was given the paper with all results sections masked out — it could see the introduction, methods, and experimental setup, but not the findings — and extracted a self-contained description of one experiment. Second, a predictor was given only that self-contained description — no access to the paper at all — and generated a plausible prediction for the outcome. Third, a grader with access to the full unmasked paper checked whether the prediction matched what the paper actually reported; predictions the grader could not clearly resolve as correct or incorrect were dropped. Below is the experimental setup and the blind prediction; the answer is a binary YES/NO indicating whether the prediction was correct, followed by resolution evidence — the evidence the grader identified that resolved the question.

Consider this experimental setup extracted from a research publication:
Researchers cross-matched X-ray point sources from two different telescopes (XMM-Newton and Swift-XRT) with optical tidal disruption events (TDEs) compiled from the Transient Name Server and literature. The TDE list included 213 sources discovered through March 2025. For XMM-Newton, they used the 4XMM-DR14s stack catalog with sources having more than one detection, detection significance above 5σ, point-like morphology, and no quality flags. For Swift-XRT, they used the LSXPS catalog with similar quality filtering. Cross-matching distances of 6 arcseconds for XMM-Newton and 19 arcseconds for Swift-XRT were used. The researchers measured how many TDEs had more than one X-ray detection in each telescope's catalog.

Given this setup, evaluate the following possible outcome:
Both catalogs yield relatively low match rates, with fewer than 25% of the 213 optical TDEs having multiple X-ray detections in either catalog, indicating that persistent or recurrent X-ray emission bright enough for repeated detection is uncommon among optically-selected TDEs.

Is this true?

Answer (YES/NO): YES